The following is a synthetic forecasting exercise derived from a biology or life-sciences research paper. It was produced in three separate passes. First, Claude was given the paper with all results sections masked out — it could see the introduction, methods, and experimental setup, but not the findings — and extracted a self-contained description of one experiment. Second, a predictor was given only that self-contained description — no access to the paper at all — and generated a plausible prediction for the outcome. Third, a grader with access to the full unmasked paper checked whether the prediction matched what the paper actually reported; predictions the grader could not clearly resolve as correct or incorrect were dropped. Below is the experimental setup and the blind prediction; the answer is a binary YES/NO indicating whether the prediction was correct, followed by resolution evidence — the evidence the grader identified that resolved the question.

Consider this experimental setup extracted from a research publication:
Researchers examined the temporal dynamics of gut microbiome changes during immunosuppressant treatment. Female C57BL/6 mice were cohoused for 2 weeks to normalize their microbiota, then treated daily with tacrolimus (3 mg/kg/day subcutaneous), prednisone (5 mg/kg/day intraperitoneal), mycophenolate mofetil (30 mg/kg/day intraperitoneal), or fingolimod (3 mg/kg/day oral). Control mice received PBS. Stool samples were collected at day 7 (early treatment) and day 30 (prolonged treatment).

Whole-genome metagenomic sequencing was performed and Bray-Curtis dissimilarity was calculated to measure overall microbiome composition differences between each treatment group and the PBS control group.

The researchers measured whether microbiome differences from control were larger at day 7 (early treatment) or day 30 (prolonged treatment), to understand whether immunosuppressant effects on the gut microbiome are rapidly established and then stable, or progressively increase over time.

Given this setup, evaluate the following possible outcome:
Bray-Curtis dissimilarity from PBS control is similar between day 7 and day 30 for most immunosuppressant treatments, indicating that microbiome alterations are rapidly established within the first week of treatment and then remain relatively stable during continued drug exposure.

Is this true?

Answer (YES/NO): NO